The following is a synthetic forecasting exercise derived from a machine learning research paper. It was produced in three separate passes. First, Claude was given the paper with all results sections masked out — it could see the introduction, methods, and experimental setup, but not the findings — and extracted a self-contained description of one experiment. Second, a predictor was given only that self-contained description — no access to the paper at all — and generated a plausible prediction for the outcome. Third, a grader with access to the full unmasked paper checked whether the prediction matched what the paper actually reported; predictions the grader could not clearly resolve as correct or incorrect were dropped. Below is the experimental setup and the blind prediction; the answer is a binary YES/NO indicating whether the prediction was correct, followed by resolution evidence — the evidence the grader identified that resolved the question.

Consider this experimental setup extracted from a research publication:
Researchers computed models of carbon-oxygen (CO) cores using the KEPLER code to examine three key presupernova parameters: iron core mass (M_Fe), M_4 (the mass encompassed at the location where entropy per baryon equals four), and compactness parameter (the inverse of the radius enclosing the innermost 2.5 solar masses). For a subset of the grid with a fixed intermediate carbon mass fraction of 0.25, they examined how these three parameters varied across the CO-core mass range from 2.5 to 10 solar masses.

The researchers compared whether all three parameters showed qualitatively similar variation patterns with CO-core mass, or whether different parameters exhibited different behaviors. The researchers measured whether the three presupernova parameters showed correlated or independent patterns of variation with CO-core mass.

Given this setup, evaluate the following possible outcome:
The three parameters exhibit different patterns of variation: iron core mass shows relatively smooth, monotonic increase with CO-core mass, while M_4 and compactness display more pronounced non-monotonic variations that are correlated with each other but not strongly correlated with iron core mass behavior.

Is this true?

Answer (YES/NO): NO